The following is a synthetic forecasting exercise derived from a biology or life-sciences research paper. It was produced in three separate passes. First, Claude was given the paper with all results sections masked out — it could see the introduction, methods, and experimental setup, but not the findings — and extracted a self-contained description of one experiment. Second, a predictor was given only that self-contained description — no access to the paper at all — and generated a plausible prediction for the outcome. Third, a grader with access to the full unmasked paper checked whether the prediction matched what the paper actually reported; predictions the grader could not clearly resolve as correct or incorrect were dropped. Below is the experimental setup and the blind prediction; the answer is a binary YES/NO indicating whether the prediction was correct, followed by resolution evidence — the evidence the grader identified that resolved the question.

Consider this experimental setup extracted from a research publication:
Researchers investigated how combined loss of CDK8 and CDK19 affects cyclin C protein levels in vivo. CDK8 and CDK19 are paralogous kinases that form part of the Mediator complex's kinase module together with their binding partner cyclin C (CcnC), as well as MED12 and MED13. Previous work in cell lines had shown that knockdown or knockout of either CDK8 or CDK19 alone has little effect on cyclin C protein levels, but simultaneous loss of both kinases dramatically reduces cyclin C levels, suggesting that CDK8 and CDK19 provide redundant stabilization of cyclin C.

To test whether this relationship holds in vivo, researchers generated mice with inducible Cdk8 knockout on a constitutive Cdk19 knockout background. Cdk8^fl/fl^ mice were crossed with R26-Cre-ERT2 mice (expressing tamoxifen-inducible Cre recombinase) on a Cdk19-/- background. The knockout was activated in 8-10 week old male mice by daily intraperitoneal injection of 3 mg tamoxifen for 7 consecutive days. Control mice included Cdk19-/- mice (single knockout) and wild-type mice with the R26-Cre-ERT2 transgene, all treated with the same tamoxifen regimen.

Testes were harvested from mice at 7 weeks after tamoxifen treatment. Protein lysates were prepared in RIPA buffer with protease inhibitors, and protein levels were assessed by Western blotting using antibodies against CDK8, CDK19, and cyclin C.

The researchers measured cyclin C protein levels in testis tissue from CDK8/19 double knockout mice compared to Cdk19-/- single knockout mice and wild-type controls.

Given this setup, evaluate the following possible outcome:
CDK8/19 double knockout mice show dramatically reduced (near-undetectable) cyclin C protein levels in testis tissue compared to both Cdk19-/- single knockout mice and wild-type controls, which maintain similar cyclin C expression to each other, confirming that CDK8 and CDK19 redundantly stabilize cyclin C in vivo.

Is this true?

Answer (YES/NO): YES